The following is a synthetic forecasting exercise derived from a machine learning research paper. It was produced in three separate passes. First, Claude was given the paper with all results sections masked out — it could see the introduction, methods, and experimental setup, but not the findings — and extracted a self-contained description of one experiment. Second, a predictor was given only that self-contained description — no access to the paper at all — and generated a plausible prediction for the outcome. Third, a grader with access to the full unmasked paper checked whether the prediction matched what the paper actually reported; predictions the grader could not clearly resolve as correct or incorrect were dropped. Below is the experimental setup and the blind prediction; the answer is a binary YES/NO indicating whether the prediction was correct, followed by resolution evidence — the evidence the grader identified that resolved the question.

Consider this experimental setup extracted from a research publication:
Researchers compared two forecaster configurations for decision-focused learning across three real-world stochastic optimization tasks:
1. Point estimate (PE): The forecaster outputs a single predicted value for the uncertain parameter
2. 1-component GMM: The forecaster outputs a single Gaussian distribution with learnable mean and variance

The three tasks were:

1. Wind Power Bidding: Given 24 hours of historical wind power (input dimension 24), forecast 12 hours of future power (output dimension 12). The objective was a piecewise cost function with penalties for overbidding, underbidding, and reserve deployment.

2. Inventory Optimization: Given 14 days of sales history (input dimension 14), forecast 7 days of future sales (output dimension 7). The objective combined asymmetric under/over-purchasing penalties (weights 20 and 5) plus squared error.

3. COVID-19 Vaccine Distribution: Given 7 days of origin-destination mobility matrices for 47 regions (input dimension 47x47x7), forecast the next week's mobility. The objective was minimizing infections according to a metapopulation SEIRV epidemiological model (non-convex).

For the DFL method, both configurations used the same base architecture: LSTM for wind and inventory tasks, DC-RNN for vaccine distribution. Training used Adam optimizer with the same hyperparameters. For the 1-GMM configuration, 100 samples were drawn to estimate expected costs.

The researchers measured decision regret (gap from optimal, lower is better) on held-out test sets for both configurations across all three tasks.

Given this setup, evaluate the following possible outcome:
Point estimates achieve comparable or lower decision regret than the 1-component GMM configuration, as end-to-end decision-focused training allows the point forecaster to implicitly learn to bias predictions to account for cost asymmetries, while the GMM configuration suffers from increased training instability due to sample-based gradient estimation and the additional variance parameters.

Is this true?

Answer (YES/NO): NO